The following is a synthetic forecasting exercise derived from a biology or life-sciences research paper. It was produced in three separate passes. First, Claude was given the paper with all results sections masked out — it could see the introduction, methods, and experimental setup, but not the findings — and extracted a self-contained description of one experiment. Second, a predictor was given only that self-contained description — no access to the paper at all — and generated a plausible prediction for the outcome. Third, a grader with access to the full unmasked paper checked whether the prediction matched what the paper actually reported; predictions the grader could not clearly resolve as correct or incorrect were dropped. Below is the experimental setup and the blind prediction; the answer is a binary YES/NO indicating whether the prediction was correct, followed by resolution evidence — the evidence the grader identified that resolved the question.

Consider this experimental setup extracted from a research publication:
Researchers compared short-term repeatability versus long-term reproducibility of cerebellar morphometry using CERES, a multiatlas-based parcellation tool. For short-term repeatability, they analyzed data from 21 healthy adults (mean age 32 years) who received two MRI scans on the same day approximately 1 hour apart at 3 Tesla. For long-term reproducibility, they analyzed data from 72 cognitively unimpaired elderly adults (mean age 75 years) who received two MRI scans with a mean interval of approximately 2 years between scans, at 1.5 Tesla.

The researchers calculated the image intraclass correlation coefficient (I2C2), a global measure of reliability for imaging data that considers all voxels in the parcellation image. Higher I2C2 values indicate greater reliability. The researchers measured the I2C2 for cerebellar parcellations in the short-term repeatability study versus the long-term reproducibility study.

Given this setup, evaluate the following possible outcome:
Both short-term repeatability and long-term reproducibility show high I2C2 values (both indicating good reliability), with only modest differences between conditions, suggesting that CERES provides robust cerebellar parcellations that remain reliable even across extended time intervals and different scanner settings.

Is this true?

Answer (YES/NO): NO